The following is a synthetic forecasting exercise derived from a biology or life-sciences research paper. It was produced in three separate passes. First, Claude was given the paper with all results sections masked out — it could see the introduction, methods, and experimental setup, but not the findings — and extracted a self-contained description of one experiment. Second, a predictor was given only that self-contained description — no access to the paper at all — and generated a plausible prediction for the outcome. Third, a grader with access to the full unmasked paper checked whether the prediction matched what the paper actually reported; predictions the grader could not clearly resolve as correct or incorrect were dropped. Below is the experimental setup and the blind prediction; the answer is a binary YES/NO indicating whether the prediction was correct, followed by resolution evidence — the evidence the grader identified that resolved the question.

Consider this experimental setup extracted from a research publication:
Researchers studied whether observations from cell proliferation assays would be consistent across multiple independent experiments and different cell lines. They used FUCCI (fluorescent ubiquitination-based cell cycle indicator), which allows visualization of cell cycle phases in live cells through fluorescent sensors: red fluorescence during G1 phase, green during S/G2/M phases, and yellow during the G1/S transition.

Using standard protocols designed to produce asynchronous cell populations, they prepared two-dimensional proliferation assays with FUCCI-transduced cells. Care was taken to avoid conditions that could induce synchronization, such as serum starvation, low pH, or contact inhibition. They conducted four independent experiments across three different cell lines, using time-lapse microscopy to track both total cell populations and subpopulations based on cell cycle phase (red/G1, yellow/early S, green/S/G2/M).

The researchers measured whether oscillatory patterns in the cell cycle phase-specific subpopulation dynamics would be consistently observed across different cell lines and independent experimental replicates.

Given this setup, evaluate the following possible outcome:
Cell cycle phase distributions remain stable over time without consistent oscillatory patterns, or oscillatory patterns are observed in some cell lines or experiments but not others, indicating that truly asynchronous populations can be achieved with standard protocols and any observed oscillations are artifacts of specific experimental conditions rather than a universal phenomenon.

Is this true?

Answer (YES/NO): NO